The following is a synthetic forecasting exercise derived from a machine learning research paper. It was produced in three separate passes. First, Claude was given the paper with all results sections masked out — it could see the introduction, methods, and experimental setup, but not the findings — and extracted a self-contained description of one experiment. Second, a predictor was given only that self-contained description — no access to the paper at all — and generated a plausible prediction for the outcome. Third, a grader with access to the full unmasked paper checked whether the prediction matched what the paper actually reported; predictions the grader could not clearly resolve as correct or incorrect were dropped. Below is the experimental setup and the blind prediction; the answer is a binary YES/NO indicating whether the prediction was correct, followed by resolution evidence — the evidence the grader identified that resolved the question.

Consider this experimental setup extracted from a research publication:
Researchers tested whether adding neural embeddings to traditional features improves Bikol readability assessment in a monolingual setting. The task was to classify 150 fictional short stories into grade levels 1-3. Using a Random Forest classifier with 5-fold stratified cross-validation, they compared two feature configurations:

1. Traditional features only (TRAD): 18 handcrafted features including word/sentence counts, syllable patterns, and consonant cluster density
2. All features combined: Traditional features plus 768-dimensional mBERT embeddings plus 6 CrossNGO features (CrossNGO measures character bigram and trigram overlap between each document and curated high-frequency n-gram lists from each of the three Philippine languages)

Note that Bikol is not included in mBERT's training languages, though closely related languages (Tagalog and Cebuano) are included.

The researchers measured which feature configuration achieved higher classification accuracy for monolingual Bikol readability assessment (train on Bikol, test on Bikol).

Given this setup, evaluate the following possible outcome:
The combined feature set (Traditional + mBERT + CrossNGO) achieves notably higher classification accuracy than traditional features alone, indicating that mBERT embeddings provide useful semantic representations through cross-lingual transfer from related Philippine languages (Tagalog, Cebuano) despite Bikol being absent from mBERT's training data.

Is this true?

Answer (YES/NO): NO